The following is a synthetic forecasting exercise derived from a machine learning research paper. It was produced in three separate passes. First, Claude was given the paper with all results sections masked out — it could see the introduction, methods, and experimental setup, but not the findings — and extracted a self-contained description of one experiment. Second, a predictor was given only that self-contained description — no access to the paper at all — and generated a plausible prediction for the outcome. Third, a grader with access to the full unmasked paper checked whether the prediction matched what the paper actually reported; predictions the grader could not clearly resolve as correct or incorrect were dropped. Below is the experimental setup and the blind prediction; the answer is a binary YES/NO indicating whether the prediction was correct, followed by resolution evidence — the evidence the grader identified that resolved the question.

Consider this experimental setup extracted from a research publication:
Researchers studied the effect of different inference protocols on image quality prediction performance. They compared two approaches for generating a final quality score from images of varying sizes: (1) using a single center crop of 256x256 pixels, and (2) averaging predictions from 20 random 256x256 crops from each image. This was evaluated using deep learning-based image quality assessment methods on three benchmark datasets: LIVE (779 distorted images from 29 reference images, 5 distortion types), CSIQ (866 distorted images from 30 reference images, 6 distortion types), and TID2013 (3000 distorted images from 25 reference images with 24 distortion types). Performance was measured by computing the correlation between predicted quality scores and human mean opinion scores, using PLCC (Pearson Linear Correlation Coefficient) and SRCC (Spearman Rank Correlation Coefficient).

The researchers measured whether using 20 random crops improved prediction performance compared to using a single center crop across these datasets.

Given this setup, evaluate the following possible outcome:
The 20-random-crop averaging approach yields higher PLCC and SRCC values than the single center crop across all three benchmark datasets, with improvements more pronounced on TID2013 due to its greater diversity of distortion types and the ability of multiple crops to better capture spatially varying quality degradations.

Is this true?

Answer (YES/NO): NO